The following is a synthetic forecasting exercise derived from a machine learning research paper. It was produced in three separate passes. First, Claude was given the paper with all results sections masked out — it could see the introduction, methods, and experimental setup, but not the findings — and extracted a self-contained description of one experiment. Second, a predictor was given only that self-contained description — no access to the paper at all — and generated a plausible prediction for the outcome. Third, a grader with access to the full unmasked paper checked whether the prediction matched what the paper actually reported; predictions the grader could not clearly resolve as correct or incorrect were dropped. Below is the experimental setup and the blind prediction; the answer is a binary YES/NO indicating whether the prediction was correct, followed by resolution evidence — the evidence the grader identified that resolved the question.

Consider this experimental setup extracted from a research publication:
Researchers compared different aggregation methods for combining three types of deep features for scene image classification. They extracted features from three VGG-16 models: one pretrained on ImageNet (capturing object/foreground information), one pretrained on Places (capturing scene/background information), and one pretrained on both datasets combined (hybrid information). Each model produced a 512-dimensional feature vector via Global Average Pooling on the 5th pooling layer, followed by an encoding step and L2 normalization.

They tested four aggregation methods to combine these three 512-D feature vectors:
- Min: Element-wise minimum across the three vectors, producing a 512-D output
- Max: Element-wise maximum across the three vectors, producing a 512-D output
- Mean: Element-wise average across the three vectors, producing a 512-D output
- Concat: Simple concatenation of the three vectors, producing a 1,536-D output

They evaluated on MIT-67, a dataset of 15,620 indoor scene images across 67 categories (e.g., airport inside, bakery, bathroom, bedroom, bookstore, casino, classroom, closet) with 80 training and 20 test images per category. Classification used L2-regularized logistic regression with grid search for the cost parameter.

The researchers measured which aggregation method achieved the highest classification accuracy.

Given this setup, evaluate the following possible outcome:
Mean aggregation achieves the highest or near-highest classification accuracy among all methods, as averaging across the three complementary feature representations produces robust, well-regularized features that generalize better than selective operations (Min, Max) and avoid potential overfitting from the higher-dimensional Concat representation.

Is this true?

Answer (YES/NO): NO